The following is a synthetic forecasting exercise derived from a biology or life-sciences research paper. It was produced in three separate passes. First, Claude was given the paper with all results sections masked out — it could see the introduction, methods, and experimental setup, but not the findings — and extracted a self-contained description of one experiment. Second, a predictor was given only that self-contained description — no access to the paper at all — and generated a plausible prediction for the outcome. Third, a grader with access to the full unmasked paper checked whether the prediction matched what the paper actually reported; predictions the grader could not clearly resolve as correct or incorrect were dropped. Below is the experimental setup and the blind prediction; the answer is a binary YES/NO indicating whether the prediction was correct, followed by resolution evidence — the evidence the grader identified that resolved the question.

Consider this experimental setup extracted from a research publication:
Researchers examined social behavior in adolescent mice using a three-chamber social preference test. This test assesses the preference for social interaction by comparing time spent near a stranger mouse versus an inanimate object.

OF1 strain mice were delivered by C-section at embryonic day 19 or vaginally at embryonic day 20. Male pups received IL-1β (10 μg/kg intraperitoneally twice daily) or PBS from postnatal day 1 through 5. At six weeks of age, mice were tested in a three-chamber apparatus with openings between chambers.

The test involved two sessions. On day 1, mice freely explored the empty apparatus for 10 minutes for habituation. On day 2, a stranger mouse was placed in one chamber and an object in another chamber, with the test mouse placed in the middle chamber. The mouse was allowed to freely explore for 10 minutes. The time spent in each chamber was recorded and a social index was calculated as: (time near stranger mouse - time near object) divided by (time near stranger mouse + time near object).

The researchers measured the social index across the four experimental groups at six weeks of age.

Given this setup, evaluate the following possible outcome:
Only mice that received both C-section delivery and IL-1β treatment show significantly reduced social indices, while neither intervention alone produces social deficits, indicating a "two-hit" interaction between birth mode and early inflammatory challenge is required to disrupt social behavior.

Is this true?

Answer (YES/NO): YES